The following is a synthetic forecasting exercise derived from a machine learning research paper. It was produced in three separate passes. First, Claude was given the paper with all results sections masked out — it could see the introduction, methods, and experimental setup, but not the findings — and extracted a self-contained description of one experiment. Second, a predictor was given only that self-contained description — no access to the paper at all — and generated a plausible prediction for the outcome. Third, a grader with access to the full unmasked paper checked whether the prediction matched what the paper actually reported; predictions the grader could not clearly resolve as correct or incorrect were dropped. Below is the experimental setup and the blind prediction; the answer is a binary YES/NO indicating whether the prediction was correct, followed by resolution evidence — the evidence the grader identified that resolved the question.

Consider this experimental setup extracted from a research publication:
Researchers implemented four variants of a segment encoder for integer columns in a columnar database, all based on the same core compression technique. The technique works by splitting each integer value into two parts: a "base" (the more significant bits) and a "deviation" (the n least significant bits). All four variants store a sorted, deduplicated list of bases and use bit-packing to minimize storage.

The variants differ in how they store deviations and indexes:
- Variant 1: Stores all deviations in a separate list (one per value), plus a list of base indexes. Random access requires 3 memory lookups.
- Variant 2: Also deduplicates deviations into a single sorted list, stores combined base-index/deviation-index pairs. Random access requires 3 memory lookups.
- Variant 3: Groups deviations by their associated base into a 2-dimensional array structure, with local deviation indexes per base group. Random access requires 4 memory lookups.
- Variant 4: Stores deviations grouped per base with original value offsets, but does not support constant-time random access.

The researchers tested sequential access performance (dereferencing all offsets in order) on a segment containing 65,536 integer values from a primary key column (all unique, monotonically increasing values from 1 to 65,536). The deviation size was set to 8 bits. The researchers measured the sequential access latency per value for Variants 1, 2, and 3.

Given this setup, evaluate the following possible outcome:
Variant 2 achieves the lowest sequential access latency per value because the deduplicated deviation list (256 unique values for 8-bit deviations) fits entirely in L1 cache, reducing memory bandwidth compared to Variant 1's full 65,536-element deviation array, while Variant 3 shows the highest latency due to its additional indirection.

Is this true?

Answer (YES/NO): NO